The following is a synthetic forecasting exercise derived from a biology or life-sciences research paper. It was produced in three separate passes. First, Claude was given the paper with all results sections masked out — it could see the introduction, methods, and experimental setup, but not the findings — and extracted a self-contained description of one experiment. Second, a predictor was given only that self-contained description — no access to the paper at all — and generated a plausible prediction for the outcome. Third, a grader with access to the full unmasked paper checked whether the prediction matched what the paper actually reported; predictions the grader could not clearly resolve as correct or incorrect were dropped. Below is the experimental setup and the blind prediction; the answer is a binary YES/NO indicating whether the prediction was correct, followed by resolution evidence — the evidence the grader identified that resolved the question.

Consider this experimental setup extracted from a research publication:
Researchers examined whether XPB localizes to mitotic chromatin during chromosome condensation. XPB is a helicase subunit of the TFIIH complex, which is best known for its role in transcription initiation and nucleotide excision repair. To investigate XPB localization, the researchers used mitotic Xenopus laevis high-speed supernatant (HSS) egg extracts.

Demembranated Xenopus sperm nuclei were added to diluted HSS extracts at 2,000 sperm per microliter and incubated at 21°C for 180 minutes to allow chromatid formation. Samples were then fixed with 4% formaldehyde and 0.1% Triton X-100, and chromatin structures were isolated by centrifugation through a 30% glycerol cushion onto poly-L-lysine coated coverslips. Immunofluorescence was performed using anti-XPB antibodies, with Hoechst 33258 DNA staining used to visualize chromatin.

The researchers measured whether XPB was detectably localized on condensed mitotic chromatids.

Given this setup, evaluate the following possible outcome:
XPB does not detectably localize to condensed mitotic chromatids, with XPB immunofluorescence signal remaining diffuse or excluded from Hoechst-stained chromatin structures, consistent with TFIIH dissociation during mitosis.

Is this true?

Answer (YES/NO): NO